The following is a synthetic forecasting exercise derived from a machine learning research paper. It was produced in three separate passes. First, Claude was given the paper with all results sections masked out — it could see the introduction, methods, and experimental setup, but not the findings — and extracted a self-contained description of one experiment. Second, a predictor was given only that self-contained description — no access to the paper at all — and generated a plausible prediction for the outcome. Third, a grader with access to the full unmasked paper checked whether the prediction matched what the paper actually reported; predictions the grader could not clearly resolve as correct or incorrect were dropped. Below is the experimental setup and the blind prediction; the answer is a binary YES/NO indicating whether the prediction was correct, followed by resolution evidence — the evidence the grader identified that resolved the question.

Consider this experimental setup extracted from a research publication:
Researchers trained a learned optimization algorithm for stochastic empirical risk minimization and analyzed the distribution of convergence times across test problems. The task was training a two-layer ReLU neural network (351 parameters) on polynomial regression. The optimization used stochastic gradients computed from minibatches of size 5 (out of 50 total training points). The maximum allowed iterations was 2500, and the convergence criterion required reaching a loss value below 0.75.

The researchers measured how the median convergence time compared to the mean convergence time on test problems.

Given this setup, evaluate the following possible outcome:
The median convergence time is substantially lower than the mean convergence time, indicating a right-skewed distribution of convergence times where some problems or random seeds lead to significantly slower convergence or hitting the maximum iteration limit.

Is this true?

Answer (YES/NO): YES